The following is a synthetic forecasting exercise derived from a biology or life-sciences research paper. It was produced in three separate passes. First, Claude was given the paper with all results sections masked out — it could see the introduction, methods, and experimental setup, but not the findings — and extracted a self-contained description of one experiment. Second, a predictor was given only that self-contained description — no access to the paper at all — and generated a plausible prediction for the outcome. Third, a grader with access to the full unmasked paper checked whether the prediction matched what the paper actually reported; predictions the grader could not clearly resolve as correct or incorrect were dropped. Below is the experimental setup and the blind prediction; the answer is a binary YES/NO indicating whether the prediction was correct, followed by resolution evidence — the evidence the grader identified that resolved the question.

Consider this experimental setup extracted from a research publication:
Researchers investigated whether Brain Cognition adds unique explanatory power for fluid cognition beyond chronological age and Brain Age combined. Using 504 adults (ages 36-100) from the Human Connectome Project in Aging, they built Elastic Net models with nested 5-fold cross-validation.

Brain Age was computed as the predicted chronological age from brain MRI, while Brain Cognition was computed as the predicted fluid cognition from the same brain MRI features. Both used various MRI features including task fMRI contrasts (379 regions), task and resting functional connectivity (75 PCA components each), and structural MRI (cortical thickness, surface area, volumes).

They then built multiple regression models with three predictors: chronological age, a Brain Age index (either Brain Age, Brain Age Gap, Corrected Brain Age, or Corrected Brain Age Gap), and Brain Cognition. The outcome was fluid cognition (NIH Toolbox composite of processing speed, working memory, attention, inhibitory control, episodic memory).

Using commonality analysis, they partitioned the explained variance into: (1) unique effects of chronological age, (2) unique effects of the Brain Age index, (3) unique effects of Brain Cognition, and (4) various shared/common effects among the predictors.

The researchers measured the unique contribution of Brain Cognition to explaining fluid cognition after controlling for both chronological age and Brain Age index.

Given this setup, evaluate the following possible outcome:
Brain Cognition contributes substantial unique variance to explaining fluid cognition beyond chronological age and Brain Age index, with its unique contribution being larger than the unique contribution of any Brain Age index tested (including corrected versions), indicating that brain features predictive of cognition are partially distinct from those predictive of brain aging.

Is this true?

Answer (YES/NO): YES